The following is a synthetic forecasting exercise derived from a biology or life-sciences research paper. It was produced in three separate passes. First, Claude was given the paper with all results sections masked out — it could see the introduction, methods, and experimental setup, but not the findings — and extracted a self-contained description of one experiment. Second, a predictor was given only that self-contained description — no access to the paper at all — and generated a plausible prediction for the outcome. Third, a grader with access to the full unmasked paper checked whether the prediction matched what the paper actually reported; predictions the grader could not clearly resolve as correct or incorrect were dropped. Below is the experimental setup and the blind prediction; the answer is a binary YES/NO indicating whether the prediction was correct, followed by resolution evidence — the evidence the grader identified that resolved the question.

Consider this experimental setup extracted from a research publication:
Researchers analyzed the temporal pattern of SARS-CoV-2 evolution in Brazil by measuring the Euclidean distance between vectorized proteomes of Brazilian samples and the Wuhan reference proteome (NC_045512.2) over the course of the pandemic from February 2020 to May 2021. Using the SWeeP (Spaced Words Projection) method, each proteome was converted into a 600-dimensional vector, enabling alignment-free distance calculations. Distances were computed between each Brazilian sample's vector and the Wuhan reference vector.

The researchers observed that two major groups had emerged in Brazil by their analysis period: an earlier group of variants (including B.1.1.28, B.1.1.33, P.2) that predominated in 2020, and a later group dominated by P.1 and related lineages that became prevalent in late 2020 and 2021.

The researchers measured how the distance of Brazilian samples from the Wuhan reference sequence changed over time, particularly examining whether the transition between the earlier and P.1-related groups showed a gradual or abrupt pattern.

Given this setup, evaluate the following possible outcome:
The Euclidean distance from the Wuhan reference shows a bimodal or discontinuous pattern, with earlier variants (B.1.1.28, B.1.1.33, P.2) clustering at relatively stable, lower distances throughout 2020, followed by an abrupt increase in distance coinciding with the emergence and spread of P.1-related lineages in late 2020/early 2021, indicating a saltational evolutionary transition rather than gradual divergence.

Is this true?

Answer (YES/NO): YES